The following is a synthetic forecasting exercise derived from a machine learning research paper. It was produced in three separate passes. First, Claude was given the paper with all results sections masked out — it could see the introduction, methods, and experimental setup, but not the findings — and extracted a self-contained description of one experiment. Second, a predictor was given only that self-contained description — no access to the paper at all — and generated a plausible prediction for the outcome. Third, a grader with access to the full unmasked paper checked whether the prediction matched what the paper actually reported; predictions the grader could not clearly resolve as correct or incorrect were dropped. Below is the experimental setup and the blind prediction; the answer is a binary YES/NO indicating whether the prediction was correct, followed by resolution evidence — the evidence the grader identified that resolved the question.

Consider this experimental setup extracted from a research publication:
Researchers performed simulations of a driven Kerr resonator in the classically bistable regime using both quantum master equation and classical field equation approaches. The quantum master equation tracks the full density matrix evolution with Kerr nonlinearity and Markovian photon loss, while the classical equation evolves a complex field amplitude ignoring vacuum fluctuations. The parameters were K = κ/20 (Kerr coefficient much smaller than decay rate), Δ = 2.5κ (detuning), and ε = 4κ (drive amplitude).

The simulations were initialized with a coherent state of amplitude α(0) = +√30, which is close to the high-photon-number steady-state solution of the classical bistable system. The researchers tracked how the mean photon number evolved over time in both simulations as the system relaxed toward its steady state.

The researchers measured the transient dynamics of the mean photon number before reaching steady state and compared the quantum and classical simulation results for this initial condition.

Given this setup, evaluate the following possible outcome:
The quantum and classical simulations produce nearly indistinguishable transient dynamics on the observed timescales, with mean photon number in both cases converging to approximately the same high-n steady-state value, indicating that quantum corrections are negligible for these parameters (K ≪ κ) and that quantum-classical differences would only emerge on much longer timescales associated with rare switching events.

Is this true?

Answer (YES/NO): NO